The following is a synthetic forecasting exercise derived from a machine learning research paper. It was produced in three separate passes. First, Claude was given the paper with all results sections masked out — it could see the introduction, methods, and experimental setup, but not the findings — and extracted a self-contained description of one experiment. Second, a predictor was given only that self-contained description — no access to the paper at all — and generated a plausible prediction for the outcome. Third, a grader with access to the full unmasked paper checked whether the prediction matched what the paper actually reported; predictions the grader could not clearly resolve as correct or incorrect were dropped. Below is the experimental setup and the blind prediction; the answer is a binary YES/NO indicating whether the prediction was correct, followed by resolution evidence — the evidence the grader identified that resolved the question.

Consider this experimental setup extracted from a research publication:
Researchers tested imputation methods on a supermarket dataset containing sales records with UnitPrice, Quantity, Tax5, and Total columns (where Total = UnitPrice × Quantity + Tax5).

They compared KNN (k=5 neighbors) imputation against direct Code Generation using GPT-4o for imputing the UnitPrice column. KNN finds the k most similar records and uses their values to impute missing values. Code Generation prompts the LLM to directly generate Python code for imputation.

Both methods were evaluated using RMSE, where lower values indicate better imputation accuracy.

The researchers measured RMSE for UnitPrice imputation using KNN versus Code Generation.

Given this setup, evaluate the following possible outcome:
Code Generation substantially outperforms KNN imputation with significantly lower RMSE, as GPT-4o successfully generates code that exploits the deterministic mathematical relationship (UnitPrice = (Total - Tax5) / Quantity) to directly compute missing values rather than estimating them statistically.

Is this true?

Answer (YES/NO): NO